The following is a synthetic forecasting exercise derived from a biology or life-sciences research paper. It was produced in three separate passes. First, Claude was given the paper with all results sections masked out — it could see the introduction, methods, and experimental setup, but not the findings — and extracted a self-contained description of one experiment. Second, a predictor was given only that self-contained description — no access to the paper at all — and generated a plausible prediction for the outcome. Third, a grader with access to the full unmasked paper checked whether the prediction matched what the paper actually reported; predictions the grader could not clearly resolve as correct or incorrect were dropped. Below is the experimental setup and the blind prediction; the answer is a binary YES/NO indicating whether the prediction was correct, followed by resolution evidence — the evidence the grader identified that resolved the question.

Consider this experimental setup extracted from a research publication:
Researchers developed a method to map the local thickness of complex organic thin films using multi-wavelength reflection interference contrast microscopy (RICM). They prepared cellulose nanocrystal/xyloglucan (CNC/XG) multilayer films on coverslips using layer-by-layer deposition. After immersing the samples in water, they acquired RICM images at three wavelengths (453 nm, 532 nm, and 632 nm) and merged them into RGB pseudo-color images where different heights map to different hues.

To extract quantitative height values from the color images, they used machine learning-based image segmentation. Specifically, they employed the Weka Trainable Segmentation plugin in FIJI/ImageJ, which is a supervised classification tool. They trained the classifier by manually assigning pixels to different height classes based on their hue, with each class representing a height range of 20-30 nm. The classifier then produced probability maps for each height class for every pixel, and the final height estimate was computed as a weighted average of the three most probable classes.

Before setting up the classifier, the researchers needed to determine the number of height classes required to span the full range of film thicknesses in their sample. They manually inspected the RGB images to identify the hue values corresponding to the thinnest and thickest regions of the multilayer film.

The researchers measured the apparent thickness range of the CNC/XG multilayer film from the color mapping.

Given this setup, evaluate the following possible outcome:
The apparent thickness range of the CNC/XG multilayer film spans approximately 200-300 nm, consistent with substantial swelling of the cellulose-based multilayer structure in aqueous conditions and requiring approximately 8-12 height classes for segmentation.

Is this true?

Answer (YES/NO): NO